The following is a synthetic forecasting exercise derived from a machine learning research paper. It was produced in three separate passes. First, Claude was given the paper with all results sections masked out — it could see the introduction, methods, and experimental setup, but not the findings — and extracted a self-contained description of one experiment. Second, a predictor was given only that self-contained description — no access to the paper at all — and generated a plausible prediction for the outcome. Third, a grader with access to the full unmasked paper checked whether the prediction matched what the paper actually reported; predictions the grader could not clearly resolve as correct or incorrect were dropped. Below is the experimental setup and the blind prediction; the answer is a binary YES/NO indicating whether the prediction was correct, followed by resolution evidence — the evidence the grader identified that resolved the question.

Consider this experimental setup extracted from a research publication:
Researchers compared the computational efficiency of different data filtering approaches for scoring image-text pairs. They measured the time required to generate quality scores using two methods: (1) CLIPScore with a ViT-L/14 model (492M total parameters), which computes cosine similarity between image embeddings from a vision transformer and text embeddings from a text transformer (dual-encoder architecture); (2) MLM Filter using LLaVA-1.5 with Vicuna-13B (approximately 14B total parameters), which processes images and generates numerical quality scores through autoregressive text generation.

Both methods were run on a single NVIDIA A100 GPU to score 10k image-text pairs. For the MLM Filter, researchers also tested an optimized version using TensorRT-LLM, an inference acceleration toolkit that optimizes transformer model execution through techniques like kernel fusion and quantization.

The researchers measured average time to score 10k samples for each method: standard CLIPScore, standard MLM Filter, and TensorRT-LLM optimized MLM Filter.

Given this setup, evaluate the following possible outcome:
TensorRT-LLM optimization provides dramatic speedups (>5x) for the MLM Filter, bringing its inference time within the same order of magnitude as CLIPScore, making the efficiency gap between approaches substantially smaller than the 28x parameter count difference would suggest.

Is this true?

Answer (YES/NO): NO